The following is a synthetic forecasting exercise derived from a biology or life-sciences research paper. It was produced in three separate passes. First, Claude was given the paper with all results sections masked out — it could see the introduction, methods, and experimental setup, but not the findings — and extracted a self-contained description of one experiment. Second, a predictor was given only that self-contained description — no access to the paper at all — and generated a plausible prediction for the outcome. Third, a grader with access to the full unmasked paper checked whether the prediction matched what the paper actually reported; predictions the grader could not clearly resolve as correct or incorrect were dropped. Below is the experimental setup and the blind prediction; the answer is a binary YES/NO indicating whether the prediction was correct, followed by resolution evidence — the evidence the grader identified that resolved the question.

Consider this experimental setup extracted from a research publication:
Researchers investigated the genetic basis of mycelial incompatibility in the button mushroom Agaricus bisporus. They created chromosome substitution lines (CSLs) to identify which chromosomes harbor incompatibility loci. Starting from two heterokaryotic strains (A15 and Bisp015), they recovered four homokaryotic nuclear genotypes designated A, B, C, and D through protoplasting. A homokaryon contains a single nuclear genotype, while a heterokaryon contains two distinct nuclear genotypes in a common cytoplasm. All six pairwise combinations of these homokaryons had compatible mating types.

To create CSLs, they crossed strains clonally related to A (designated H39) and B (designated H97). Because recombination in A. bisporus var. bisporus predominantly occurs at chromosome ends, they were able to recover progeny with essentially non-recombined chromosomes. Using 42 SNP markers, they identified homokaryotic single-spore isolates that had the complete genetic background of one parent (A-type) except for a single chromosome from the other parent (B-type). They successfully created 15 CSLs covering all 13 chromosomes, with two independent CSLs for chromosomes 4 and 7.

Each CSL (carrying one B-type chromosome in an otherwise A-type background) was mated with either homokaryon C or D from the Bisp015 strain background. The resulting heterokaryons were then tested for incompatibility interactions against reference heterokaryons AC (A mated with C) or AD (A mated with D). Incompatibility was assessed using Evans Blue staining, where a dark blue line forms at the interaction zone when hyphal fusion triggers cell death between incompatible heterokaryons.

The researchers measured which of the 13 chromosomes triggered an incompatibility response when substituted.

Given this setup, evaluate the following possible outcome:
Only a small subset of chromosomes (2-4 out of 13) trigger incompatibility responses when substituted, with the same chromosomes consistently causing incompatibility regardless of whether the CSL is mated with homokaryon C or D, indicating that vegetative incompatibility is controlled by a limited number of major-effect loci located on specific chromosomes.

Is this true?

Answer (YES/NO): NO